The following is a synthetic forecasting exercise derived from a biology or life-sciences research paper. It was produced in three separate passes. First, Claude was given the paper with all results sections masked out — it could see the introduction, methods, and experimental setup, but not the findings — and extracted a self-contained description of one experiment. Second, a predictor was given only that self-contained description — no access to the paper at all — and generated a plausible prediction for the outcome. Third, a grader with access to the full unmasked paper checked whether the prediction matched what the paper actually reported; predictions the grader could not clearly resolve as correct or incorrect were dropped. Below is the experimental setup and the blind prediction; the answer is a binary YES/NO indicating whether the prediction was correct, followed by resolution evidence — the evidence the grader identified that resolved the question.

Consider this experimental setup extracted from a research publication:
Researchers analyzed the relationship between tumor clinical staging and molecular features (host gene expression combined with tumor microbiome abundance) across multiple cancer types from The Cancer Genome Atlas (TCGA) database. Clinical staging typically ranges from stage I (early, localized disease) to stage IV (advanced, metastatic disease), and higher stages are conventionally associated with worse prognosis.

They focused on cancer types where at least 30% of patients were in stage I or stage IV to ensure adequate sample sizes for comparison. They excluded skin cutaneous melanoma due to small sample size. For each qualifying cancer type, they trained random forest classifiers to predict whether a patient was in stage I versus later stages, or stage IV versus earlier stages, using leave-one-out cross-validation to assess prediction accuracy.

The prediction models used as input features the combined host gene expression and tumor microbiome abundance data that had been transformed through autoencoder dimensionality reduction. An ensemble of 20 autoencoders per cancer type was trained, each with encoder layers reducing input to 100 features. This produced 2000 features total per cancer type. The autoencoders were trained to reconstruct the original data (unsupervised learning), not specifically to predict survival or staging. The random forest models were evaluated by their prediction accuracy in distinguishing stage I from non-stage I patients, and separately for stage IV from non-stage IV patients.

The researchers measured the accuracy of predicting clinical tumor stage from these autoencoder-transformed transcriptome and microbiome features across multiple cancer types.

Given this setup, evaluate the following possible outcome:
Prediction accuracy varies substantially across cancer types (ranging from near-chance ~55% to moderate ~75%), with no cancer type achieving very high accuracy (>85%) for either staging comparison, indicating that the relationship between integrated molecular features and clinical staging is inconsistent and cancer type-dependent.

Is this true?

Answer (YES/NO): NO